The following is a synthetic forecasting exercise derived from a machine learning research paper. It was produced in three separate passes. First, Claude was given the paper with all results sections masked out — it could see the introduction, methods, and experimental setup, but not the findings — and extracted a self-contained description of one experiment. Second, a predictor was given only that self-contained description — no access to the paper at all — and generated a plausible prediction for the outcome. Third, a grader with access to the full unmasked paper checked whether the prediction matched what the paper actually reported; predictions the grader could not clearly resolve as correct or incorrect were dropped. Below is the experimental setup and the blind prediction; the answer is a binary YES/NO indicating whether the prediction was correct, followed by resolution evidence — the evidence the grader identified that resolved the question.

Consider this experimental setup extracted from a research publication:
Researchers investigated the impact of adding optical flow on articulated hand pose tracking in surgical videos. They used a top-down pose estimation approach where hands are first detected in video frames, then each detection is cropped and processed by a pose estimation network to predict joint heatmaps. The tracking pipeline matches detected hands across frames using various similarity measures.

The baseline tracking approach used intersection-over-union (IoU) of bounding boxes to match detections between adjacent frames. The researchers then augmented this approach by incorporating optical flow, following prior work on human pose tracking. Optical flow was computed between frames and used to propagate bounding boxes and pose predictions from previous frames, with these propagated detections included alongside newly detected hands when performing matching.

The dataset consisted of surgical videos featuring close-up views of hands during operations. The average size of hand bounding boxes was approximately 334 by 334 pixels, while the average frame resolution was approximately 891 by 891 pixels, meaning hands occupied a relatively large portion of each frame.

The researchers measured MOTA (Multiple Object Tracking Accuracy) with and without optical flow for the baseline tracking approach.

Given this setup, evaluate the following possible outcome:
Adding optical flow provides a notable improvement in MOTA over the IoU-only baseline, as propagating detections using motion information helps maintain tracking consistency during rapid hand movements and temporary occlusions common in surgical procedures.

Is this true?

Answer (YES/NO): NO